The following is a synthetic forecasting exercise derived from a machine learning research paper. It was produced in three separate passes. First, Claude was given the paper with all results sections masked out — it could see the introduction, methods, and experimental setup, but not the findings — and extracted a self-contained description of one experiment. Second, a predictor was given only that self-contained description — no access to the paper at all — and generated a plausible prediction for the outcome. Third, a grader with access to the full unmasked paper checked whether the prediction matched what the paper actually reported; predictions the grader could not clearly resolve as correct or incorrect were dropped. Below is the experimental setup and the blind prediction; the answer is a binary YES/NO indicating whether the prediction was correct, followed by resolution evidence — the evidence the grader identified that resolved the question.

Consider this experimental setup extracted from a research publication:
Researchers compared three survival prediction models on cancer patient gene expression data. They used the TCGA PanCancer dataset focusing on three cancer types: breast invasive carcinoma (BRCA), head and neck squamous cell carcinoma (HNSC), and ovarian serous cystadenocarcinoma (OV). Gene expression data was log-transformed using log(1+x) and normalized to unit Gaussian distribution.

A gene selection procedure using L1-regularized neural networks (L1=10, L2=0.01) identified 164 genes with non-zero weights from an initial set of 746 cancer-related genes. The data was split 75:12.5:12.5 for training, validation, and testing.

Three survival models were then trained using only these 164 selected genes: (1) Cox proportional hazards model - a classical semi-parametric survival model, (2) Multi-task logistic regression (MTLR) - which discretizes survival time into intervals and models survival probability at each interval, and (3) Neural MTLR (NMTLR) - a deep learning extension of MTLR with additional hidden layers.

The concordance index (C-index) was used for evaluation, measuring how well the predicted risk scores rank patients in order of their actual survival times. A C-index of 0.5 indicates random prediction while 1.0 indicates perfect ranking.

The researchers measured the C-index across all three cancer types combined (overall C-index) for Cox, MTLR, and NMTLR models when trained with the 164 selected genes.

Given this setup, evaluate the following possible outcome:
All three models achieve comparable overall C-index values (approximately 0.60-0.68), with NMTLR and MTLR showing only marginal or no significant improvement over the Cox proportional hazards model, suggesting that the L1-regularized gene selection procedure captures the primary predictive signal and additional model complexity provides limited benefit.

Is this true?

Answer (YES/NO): NO